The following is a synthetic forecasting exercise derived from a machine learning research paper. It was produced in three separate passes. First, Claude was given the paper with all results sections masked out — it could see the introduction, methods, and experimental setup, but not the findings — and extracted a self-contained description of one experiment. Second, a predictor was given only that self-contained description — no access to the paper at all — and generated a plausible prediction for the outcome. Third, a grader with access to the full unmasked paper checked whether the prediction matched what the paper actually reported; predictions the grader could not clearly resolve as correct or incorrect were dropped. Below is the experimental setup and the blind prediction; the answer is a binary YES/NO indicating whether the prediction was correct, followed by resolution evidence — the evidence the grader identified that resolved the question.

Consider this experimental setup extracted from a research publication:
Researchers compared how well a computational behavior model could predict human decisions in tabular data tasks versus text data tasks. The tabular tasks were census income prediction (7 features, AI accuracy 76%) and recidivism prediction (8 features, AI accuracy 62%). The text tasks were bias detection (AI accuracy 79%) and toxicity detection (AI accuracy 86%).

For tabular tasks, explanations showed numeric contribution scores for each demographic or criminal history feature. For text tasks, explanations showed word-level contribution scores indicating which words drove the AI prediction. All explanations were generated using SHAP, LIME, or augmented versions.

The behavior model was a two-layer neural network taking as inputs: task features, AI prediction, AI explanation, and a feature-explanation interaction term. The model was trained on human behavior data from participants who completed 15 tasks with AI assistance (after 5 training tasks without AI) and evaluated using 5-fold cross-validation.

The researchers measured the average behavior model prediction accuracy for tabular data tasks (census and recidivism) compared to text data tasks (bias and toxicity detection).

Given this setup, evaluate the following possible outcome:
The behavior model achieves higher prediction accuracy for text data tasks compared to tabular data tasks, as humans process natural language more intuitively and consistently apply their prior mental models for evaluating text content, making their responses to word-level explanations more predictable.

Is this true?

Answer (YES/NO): NO